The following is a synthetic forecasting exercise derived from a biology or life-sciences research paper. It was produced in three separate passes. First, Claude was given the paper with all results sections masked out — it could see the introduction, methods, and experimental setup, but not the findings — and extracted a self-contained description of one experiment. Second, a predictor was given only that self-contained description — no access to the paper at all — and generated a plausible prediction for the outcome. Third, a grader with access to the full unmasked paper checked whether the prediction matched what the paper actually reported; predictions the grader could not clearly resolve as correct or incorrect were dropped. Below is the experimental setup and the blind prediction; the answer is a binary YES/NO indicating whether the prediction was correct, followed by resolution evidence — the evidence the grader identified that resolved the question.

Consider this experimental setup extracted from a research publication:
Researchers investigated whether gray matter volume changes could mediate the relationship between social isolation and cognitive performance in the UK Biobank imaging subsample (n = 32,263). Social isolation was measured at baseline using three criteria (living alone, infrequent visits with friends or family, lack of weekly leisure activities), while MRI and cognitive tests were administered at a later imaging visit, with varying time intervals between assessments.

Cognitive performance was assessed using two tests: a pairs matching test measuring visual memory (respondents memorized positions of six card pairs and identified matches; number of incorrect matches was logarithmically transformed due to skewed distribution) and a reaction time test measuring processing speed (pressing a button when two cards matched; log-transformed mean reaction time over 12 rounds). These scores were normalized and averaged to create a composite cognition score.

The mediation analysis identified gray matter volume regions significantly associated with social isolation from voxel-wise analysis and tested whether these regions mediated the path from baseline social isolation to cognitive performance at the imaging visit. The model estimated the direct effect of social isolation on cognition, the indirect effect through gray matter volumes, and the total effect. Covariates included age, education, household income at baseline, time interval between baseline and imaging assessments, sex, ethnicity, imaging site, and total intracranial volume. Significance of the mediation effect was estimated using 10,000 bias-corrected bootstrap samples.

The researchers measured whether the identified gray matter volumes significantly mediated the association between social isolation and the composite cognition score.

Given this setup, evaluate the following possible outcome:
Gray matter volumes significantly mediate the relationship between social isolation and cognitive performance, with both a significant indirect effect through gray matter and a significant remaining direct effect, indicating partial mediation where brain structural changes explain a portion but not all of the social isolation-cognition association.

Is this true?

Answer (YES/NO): YES